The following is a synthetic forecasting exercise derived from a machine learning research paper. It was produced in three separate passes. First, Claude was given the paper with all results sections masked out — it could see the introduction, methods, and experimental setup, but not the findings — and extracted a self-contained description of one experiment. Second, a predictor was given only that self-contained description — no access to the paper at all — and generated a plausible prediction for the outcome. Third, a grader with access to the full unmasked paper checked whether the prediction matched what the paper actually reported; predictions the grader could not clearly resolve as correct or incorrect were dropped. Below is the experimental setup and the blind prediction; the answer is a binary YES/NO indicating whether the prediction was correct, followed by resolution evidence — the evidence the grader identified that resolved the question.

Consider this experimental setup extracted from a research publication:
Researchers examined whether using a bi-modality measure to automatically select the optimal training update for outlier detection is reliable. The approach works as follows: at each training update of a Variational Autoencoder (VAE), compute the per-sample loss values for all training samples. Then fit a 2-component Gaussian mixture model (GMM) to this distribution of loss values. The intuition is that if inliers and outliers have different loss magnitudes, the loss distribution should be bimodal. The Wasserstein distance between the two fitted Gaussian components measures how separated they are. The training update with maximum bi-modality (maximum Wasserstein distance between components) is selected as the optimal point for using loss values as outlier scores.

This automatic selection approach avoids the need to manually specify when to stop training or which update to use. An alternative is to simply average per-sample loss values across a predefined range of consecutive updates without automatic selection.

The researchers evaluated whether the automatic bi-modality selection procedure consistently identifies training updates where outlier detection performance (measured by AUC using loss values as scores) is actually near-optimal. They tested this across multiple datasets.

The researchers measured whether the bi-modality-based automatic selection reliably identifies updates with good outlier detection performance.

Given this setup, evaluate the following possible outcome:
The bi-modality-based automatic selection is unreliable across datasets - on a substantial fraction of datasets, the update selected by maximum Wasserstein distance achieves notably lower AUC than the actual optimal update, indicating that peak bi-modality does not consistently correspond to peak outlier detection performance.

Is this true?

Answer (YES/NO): YES